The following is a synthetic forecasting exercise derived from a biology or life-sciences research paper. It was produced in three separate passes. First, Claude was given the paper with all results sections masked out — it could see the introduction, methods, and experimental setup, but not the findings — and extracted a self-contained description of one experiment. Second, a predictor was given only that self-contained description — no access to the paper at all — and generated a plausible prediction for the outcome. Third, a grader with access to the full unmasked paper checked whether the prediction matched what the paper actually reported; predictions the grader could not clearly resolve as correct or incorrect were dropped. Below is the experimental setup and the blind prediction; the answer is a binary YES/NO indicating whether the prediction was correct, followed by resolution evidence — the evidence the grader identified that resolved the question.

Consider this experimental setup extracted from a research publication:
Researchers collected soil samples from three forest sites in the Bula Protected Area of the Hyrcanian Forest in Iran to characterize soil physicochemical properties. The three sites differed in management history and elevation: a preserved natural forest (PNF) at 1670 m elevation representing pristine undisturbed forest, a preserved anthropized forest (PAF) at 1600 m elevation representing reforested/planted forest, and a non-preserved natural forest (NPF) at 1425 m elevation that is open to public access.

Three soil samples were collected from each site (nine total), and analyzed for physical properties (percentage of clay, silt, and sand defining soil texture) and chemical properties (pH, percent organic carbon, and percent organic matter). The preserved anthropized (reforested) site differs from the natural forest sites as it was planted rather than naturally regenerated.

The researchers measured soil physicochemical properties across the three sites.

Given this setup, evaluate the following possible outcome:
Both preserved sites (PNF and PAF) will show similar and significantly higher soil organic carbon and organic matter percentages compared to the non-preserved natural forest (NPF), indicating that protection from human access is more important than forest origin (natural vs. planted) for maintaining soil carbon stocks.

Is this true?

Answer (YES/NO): NO